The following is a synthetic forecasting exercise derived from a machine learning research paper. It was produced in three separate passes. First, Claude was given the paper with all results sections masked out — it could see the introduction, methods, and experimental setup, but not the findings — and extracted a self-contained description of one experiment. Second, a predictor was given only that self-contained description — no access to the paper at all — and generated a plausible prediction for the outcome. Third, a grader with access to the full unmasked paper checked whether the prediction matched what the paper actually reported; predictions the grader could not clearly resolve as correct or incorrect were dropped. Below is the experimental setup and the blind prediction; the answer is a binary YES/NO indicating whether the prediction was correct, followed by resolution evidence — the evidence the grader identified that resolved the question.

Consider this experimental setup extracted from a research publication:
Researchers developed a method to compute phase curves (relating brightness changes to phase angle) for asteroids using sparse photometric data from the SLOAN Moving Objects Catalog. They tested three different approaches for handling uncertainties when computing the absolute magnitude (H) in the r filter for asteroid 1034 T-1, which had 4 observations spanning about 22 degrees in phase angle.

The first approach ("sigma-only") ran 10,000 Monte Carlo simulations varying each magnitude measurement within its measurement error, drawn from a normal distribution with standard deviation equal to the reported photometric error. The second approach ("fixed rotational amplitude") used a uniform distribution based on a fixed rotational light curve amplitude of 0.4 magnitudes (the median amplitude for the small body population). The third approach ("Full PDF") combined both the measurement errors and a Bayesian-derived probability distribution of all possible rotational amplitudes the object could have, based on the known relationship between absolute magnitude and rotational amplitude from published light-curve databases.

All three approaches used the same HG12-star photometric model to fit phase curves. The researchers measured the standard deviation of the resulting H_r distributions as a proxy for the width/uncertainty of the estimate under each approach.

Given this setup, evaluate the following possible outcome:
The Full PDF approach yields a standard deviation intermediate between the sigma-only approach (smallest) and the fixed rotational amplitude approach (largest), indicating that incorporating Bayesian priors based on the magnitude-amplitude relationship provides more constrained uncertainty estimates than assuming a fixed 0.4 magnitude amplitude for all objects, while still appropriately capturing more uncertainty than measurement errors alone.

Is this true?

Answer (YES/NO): NO